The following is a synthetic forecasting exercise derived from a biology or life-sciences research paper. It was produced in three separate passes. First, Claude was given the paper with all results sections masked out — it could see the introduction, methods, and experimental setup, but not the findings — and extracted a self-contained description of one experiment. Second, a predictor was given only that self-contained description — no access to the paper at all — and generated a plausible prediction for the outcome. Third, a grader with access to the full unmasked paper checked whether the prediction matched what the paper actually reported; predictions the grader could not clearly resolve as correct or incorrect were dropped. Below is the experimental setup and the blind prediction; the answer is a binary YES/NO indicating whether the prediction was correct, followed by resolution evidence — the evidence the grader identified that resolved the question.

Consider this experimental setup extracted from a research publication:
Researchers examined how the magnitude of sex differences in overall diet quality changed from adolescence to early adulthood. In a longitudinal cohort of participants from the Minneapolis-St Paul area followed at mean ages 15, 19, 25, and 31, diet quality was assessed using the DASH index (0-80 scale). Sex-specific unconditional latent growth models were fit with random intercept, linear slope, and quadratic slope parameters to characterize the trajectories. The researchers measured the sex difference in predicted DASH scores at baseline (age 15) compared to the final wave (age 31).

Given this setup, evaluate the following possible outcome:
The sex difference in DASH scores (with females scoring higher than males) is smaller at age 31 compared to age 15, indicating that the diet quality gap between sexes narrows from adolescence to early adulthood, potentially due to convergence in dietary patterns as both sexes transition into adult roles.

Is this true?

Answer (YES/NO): NO